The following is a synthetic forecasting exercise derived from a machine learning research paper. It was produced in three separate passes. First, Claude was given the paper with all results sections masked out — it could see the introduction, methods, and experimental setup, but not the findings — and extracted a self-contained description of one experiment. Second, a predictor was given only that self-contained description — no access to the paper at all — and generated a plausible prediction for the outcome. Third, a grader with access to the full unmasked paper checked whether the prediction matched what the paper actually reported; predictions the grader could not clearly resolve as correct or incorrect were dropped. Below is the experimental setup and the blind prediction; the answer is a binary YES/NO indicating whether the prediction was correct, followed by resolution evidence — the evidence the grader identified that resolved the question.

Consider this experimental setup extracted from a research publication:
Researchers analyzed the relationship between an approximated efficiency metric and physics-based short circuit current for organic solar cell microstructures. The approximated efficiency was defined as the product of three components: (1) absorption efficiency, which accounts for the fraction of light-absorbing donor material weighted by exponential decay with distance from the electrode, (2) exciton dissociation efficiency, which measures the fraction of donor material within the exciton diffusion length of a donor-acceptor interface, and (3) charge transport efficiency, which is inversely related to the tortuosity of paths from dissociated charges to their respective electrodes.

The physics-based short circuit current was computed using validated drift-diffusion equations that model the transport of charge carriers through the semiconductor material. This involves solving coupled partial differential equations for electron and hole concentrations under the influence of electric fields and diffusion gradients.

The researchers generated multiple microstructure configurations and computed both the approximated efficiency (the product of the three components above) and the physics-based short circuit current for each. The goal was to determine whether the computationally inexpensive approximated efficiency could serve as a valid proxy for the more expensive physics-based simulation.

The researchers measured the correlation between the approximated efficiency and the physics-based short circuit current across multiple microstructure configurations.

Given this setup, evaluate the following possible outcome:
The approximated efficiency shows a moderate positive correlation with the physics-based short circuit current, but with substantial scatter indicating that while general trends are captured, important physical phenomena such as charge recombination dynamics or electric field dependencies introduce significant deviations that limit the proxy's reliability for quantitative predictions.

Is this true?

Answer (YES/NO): NO